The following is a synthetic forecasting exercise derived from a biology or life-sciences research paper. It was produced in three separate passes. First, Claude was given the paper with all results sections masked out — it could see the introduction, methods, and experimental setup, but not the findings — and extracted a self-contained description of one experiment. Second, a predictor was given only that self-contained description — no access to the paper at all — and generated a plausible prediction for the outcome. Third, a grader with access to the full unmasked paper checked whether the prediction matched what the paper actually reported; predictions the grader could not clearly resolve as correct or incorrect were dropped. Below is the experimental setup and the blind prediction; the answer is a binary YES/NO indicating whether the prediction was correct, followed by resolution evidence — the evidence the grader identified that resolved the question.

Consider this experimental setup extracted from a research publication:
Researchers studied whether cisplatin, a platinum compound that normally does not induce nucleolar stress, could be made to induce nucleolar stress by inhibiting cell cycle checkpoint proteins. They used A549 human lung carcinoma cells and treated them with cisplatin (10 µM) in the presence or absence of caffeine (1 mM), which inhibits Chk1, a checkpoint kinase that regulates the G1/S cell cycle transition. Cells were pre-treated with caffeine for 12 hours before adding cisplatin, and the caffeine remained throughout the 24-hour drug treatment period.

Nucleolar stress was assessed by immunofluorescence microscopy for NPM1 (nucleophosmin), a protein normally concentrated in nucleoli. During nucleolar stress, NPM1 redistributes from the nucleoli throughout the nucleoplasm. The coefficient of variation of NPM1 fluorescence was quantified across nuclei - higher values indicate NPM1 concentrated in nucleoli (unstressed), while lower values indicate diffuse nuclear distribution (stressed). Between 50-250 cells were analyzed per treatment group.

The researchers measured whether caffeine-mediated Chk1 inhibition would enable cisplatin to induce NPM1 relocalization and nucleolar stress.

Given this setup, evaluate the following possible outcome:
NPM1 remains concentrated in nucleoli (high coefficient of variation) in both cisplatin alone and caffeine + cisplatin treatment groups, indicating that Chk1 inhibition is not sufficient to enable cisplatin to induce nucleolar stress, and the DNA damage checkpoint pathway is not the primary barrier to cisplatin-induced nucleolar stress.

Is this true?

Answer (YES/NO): NO